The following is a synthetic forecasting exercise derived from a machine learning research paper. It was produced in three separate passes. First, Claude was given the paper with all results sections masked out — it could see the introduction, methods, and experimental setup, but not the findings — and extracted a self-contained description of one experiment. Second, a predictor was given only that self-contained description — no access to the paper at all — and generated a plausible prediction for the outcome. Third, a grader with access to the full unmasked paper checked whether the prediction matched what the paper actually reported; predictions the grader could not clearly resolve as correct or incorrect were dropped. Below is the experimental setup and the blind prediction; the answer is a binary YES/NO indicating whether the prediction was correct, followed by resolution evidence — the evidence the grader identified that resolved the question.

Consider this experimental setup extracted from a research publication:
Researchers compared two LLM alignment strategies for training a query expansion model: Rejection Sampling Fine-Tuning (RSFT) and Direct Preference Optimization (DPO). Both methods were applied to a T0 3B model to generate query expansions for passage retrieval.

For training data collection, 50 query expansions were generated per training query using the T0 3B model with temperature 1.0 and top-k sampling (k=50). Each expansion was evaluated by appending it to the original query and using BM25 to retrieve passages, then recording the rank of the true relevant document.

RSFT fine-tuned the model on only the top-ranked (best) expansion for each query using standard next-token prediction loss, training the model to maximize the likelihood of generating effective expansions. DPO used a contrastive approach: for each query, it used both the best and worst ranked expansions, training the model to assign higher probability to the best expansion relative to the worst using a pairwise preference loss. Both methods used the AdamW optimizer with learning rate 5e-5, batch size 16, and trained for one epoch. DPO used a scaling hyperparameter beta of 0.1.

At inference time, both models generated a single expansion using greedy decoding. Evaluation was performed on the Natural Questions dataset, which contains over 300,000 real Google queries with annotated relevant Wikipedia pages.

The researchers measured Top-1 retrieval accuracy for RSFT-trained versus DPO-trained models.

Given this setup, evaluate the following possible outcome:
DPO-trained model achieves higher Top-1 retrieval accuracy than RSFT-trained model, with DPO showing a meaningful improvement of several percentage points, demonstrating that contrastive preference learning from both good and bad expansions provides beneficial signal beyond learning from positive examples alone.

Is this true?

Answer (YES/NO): YES